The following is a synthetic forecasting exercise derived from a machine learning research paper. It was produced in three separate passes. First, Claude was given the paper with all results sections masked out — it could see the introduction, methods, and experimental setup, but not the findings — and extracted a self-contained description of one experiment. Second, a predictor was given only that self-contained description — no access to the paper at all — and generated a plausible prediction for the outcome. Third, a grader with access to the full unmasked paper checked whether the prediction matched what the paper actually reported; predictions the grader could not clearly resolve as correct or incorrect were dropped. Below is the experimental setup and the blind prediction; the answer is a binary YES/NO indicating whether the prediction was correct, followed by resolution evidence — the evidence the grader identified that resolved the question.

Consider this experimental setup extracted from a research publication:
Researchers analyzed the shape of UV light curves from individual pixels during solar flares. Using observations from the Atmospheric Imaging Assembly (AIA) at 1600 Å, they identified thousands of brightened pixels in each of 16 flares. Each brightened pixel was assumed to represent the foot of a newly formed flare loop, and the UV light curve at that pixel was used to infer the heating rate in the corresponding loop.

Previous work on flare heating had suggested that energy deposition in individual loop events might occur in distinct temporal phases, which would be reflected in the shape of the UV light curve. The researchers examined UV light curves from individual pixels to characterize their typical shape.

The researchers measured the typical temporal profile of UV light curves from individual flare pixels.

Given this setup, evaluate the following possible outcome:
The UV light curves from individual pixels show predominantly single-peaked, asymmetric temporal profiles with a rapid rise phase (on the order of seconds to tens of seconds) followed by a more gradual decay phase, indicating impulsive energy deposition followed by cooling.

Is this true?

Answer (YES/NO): NO